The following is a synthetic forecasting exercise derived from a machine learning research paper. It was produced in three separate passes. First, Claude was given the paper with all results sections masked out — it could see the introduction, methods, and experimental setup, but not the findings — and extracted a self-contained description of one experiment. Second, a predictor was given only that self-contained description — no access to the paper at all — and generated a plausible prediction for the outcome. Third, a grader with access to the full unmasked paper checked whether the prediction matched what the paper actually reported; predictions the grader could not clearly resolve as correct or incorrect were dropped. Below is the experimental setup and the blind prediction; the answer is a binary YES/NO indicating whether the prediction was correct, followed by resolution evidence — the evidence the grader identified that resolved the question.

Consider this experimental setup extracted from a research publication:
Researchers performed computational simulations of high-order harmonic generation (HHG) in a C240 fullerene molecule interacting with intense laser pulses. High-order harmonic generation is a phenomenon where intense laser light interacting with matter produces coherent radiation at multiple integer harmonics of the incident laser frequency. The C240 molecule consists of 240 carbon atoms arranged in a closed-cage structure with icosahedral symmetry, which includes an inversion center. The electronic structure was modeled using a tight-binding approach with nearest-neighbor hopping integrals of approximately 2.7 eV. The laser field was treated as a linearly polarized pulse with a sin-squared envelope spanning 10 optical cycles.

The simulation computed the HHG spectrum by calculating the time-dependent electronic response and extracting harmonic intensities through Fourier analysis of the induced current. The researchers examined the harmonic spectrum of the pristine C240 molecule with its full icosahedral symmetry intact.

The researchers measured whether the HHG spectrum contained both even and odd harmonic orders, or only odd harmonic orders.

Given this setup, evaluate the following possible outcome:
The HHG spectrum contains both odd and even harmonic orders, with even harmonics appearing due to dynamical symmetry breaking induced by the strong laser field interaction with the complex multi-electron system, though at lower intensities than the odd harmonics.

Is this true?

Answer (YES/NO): NO